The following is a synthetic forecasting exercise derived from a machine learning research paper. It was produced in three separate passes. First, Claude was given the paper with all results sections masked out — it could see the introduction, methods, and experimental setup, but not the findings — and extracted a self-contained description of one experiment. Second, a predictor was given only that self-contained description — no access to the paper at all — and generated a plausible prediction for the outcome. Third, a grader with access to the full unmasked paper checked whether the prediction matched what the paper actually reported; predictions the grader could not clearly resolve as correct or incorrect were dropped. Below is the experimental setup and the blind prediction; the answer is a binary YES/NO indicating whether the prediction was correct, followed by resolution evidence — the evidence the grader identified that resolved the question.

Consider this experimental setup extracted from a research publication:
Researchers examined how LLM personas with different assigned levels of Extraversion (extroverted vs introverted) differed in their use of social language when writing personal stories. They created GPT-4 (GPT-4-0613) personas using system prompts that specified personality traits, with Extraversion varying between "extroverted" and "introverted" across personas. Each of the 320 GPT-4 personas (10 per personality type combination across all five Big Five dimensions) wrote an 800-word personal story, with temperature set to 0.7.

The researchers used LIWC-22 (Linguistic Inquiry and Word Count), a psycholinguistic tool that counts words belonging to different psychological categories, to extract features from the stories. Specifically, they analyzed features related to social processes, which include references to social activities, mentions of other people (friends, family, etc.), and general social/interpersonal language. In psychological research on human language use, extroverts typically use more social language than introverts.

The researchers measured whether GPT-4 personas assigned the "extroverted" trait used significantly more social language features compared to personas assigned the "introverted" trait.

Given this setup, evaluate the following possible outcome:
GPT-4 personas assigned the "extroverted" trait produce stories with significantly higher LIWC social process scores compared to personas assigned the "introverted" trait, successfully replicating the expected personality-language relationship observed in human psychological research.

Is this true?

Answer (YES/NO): YES